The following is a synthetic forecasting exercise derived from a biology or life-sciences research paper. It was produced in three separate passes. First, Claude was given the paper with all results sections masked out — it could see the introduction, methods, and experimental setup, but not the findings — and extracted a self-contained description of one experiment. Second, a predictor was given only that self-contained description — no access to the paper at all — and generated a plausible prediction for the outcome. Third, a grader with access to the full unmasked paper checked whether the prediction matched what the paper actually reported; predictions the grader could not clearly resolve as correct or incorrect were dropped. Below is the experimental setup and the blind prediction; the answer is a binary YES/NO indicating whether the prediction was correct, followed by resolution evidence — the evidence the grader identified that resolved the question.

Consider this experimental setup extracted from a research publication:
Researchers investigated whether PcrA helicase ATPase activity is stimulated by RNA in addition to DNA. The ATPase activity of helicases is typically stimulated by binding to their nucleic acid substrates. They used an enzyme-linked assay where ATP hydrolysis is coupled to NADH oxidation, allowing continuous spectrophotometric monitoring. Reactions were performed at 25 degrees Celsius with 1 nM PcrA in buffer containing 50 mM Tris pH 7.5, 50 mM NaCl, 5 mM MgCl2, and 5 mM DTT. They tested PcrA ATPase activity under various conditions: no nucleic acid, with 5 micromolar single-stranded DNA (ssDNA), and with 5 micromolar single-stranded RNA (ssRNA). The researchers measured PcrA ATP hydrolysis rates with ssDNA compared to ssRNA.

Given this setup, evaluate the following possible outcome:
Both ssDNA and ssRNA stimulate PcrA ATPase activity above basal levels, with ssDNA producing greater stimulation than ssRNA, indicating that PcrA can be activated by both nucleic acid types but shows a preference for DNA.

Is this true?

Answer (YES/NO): NO